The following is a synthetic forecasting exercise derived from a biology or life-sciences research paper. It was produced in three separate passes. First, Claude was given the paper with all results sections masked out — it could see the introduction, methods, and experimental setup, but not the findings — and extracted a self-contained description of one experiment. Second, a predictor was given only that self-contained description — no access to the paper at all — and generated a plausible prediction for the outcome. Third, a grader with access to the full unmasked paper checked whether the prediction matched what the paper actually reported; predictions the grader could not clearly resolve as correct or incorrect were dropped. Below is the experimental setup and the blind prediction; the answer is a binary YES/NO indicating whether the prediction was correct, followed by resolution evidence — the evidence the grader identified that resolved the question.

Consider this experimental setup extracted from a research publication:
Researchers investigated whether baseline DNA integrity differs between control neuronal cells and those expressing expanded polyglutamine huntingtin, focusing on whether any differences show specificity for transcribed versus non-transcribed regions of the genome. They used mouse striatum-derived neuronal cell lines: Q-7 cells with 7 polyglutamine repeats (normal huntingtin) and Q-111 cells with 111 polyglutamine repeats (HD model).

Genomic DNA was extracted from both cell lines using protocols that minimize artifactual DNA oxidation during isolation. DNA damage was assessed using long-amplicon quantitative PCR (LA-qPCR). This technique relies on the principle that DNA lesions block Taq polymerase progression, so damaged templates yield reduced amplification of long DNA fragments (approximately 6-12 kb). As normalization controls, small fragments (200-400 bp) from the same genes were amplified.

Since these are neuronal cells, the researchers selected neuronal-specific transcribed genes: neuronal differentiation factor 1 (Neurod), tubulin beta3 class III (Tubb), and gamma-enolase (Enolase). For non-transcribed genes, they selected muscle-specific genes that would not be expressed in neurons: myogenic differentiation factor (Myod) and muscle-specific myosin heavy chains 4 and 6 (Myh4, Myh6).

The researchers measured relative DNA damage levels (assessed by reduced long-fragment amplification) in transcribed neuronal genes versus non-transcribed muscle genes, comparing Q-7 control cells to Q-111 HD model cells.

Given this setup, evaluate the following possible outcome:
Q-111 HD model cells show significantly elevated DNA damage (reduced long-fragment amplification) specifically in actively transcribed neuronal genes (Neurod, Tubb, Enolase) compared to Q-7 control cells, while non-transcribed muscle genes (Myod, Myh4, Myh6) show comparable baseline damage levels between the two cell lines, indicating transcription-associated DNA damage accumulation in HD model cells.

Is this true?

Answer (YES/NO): YES